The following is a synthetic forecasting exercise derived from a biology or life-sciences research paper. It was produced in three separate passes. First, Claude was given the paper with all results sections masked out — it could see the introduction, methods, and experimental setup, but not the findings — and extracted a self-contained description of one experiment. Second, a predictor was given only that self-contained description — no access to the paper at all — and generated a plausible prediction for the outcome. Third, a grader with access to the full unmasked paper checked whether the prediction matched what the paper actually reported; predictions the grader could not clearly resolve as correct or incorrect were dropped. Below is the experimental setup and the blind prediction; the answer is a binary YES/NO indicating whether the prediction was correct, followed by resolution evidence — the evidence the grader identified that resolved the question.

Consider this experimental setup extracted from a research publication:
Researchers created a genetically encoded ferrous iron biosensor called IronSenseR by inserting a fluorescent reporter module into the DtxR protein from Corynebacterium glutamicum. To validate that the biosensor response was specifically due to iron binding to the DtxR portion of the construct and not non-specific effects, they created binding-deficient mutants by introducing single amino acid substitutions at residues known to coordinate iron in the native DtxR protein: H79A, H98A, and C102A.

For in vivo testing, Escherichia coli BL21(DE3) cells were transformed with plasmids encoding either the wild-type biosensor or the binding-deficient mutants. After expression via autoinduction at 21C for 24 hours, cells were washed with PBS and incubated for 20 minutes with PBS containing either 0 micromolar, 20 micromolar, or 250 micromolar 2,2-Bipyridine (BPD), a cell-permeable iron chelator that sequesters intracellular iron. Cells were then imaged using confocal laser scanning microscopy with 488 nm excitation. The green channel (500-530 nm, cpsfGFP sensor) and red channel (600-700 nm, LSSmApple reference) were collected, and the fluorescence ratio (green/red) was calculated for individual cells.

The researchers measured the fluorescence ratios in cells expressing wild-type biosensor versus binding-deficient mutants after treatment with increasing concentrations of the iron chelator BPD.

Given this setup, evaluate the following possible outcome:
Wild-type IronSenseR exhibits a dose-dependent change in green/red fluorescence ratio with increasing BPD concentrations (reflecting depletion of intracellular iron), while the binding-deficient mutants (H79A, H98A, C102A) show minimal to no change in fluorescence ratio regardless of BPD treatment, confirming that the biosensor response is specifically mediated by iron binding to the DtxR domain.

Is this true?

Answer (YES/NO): YES